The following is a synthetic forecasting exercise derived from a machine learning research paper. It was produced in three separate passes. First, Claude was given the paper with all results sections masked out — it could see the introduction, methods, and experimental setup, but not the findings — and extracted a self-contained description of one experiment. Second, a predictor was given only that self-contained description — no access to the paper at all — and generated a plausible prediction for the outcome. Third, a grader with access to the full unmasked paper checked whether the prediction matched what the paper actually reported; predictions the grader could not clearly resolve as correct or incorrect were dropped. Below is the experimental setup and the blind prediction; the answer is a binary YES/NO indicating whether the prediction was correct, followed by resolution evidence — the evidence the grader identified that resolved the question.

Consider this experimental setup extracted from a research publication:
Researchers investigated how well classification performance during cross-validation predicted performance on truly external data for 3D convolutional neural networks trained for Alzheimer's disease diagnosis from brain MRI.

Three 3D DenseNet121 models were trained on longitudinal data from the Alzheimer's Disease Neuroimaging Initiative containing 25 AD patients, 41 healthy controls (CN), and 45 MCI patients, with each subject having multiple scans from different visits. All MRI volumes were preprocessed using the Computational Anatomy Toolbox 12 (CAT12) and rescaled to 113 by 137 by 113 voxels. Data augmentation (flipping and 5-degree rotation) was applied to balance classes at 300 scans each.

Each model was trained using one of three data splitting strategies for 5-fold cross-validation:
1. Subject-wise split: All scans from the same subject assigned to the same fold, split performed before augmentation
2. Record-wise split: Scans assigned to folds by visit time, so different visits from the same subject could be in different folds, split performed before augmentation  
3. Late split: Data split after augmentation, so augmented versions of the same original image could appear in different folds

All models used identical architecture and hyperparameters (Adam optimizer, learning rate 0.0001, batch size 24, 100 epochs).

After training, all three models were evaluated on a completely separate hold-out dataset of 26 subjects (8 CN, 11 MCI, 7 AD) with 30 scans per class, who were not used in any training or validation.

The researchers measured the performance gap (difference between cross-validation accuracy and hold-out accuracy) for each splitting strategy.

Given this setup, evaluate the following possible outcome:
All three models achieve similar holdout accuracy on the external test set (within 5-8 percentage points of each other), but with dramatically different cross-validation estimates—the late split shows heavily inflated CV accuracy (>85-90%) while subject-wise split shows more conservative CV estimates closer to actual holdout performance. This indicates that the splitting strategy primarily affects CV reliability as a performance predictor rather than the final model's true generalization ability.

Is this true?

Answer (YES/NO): NO